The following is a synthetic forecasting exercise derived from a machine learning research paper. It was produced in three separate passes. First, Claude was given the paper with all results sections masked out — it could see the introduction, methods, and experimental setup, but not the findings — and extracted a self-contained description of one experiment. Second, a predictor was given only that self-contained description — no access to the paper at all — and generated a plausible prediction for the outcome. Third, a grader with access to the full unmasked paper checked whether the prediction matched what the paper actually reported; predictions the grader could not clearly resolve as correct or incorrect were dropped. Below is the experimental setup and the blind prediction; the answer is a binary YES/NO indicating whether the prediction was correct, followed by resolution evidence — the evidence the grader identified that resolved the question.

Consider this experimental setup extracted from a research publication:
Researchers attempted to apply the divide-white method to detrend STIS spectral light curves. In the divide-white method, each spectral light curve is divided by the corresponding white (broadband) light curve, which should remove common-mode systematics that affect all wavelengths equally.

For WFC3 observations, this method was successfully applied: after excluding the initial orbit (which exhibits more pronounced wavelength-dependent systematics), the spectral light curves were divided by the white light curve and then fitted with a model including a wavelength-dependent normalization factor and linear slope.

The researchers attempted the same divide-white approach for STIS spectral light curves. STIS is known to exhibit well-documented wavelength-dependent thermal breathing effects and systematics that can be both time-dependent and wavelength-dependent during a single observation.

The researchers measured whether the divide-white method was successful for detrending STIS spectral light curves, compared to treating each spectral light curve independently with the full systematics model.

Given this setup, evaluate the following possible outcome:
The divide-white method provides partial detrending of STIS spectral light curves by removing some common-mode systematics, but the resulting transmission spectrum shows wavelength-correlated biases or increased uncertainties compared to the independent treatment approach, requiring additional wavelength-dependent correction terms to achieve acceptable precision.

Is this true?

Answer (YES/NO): NO